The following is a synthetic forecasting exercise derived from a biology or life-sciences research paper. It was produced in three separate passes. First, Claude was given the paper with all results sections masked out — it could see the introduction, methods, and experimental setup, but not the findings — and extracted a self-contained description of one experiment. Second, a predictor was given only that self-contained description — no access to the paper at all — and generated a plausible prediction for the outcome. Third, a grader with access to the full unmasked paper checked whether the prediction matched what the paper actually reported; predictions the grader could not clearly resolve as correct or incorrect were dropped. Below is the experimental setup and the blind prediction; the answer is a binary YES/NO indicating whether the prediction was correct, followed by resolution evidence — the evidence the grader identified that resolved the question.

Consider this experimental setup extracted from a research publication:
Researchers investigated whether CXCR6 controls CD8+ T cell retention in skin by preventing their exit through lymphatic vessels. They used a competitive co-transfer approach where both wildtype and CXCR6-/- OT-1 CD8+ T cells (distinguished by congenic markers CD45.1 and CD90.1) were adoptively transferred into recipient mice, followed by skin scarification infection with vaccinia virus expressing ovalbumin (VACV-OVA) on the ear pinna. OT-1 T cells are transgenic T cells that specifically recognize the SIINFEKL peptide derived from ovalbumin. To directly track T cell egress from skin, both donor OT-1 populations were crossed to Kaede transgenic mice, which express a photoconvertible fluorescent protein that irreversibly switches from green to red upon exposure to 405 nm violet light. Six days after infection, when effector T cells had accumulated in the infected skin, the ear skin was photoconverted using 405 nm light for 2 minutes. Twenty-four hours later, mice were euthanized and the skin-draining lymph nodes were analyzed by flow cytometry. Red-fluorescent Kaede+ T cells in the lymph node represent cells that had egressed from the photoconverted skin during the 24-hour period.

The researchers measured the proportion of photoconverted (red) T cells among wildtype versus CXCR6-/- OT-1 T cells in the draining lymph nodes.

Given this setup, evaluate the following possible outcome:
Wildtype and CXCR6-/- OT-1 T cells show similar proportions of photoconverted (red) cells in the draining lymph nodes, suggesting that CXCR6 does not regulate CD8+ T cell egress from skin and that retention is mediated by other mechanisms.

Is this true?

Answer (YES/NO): YES